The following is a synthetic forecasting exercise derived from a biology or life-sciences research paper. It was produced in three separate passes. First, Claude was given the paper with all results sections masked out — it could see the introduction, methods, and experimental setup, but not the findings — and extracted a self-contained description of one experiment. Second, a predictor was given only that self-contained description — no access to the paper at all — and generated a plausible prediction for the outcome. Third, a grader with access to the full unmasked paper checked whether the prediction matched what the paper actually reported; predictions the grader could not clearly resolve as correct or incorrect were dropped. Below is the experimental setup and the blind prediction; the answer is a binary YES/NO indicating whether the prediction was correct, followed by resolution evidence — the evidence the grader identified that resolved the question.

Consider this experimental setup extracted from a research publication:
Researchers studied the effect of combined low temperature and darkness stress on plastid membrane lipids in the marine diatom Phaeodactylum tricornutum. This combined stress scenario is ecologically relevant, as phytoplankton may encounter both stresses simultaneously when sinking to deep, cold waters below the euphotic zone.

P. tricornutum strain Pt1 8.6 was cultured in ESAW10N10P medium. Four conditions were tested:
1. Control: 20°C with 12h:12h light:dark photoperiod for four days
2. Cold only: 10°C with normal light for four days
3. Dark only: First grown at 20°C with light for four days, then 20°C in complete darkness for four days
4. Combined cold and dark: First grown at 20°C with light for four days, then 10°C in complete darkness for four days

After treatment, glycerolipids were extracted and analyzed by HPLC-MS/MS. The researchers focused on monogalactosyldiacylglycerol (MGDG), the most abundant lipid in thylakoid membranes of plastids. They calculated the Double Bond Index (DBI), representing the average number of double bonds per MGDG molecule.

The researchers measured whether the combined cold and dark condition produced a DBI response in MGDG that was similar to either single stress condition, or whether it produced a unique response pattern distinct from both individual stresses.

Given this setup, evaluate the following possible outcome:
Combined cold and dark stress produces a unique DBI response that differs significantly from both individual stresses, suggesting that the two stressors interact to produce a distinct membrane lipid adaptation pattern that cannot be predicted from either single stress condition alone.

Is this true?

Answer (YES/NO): NO